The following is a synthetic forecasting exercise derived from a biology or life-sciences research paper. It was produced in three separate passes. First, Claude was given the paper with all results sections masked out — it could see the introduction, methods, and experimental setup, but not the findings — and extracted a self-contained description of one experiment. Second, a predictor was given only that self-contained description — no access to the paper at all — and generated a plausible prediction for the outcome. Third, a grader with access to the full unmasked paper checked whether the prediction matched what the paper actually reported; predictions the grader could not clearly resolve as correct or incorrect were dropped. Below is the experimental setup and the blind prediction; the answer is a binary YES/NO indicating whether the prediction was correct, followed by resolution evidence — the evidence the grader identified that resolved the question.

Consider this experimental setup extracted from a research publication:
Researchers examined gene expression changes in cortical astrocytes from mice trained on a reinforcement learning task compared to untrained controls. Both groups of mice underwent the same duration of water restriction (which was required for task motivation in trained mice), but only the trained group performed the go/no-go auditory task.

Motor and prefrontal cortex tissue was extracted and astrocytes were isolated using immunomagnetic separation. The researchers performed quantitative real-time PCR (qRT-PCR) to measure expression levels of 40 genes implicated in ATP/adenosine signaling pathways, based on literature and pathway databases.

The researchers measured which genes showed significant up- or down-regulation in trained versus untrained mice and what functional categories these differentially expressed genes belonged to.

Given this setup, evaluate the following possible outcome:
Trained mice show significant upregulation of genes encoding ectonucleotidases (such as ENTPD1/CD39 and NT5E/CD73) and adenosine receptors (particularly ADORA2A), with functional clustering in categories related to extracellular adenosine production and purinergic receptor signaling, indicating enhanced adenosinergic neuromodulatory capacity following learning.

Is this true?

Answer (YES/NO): NO